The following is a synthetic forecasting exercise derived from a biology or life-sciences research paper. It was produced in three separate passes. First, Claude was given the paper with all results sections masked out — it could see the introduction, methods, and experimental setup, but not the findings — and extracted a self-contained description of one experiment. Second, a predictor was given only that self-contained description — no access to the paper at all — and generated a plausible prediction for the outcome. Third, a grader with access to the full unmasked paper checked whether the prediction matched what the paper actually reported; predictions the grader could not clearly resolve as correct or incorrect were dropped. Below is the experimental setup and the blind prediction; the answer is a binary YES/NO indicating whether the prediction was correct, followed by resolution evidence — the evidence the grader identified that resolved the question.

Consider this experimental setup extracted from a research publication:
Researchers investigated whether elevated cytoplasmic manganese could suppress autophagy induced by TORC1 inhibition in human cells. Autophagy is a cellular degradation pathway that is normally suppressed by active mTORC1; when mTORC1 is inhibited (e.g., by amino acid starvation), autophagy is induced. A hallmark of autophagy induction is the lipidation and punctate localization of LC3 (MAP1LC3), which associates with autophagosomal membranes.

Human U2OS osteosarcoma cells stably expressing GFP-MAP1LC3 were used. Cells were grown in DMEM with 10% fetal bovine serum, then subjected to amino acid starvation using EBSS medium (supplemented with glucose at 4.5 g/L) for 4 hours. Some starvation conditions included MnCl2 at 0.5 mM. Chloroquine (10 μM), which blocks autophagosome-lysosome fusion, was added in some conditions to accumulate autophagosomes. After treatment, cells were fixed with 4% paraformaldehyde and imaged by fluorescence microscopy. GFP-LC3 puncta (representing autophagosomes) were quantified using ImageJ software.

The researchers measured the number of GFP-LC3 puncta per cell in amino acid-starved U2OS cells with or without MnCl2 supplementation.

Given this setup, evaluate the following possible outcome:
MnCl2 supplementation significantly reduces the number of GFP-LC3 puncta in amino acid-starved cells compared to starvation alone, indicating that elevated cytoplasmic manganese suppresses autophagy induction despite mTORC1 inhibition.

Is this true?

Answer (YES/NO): NO